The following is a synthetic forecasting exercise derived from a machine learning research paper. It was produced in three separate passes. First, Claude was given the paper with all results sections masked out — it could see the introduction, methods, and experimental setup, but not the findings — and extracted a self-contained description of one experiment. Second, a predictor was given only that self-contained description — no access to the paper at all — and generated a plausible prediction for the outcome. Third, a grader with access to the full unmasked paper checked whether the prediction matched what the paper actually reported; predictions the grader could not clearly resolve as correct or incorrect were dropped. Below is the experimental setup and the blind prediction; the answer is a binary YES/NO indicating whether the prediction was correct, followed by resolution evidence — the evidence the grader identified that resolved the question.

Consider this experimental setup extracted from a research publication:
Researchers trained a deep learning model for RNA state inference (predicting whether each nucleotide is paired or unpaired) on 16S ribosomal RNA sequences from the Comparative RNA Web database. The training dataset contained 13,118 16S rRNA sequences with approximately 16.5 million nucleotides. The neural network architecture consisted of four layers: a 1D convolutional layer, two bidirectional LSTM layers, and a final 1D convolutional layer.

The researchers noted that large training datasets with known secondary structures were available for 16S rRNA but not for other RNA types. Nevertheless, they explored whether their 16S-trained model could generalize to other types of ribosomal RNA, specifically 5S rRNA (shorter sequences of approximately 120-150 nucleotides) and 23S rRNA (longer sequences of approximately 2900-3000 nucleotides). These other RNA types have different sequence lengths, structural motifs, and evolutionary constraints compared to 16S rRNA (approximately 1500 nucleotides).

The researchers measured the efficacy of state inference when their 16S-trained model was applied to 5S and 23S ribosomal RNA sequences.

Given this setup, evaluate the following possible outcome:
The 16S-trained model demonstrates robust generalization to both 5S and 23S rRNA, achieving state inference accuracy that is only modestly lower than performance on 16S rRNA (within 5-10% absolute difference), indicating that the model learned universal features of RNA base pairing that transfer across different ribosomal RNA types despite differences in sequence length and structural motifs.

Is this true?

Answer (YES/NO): NO